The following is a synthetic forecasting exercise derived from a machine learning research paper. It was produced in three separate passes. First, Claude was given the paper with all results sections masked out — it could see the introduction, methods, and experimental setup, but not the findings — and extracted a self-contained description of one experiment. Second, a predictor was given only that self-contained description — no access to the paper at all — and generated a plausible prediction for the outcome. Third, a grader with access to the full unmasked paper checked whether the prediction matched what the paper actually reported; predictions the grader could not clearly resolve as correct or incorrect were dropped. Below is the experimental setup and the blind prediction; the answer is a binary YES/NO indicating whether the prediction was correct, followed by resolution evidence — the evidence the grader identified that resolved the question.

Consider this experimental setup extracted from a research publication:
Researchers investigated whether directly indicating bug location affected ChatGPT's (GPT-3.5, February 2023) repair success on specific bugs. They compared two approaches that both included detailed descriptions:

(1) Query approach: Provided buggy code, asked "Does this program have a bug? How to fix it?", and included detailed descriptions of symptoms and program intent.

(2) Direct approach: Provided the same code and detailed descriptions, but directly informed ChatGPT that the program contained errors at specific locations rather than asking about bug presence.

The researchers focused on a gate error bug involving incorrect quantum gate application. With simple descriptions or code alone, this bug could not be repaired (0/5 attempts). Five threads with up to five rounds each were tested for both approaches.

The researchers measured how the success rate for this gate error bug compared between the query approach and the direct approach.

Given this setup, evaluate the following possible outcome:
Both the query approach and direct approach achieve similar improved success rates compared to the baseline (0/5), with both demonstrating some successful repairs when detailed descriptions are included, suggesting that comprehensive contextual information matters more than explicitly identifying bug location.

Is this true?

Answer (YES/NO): NO